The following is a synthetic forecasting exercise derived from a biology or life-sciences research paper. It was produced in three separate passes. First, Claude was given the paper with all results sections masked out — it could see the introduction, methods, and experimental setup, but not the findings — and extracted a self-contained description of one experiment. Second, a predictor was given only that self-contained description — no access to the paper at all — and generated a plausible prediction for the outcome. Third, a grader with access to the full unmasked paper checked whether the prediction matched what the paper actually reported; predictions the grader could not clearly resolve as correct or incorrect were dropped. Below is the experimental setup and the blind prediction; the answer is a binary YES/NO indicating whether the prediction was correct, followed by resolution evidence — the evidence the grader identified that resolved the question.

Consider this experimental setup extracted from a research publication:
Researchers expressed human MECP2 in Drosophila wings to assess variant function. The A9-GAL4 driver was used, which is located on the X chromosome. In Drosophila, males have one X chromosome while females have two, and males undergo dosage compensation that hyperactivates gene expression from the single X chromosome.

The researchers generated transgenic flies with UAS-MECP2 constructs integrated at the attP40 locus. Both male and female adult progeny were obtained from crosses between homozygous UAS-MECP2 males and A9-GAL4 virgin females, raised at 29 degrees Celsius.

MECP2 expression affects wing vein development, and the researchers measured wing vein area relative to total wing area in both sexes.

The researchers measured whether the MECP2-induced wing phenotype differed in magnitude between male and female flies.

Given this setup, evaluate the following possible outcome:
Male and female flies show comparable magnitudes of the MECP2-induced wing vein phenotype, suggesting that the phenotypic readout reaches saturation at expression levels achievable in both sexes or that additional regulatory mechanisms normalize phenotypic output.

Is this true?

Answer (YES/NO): NO